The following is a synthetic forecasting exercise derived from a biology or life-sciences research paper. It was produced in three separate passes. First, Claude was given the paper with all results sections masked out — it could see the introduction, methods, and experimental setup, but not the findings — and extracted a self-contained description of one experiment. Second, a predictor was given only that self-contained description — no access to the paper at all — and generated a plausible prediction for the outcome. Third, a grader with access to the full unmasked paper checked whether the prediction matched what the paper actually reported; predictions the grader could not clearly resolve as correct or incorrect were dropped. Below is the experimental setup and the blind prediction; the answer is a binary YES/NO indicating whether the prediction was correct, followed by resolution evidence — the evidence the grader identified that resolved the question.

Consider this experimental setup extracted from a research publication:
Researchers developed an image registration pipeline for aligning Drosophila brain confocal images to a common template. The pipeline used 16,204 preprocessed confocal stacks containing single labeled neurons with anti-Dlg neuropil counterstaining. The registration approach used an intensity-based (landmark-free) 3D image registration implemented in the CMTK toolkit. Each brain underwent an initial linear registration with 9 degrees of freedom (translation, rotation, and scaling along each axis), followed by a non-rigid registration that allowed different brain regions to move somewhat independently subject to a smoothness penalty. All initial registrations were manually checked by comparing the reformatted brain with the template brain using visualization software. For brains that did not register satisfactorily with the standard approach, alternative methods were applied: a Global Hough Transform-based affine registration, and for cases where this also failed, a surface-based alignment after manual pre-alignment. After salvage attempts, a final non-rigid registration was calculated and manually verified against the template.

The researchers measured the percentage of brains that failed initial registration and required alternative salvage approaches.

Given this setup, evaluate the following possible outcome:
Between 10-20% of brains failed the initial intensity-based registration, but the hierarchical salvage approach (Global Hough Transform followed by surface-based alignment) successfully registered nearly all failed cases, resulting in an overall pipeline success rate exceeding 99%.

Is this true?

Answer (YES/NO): YES